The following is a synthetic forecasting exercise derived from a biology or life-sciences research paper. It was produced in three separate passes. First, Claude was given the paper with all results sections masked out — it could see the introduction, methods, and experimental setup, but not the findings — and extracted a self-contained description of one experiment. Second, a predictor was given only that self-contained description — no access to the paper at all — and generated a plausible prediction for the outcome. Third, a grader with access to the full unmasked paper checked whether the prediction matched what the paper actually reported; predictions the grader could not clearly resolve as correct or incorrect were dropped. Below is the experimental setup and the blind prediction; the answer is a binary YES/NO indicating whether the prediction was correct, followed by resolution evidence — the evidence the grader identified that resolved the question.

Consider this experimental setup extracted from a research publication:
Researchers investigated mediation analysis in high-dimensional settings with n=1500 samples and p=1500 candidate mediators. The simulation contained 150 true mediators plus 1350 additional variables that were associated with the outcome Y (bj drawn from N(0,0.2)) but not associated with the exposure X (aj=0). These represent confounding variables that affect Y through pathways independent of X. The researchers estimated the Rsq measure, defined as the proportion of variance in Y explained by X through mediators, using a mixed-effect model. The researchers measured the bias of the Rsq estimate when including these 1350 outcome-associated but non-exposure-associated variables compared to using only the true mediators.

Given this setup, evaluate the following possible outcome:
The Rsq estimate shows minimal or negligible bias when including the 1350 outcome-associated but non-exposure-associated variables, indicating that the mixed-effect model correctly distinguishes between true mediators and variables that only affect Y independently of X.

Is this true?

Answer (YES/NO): YES